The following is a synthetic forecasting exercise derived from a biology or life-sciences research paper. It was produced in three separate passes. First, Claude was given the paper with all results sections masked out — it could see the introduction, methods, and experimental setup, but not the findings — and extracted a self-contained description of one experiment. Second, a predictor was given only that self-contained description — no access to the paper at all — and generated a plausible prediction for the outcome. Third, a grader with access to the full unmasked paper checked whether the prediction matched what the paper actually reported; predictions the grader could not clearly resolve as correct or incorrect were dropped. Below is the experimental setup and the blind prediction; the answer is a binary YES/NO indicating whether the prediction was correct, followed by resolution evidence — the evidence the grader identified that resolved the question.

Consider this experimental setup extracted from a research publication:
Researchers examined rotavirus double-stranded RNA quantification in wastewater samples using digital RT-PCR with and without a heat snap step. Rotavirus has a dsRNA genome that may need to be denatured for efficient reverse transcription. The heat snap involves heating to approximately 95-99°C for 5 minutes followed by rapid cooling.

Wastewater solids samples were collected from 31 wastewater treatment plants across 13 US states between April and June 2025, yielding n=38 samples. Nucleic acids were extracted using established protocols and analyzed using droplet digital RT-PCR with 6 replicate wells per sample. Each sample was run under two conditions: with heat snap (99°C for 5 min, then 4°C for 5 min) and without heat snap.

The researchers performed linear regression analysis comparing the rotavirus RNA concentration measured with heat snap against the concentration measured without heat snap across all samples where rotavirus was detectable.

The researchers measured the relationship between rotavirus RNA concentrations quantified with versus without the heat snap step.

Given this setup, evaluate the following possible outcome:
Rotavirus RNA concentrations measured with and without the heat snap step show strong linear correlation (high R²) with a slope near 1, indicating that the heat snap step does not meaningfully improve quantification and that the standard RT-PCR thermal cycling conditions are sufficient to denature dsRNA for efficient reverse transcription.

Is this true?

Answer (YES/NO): NO